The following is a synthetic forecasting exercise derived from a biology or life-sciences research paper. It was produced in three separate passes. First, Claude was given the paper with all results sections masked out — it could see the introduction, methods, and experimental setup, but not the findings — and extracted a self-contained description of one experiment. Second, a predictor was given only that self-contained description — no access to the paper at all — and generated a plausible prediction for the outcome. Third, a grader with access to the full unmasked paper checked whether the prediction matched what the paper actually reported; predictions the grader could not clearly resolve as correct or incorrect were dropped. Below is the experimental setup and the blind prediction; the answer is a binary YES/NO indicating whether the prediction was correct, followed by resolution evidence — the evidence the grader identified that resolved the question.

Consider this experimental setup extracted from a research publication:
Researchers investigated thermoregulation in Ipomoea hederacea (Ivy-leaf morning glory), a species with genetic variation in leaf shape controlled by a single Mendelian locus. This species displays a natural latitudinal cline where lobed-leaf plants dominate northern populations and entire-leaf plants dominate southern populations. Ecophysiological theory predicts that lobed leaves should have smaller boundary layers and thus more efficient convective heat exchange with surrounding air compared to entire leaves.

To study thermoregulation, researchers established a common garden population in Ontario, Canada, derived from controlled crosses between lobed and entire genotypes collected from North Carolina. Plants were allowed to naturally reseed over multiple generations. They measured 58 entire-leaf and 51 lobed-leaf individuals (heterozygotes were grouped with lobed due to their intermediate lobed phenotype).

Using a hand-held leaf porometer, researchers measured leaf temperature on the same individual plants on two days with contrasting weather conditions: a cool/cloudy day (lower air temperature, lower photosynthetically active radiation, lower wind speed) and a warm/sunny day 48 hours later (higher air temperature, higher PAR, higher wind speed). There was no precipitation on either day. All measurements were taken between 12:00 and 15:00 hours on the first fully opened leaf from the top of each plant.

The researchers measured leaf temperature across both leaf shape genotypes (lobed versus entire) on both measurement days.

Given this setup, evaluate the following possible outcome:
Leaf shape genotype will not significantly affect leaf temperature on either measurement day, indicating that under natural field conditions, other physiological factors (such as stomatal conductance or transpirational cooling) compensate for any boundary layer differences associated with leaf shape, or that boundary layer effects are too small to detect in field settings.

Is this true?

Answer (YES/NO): YES